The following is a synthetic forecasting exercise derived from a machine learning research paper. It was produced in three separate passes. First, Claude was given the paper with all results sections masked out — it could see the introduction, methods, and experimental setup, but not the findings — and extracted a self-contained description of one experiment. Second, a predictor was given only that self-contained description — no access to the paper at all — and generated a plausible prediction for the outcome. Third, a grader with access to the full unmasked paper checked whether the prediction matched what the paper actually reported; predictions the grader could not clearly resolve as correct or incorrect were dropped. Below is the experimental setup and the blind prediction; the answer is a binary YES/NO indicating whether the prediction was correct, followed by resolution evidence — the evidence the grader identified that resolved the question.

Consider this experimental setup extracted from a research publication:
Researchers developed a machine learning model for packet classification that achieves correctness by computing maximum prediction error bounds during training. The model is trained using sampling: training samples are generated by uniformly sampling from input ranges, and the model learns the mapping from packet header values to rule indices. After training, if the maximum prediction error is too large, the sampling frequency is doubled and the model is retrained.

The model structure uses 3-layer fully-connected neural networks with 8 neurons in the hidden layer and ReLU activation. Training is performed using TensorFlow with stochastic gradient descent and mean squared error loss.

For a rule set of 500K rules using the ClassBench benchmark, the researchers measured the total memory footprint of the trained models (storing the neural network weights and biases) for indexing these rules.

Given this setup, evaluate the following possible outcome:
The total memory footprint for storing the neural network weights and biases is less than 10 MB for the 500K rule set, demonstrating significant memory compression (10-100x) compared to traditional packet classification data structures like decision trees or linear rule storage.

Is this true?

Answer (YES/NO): NO